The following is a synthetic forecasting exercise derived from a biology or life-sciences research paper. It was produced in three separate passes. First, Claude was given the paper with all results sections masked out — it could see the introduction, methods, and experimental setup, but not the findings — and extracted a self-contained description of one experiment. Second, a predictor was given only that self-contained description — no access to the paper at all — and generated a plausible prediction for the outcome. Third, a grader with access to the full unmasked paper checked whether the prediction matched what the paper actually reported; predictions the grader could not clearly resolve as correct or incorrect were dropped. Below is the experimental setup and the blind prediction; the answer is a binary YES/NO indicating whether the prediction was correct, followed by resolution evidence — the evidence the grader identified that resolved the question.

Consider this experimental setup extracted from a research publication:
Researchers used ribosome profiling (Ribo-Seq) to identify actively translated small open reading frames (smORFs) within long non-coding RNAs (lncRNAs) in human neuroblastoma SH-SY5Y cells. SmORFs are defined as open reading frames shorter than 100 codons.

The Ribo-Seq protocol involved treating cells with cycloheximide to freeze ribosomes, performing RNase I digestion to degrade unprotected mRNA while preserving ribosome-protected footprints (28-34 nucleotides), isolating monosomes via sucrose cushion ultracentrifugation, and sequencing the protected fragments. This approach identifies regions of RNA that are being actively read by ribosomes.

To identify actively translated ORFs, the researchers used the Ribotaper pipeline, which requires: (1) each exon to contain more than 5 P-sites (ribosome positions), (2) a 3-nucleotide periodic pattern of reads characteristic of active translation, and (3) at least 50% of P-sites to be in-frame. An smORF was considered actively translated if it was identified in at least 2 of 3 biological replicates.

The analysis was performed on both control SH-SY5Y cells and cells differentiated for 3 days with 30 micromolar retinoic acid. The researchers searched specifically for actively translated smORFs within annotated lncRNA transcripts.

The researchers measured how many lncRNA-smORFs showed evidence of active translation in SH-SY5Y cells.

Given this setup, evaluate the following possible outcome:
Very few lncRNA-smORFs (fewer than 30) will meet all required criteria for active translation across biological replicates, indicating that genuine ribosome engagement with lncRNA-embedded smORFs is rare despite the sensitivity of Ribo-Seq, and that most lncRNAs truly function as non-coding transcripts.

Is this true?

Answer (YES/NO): NO